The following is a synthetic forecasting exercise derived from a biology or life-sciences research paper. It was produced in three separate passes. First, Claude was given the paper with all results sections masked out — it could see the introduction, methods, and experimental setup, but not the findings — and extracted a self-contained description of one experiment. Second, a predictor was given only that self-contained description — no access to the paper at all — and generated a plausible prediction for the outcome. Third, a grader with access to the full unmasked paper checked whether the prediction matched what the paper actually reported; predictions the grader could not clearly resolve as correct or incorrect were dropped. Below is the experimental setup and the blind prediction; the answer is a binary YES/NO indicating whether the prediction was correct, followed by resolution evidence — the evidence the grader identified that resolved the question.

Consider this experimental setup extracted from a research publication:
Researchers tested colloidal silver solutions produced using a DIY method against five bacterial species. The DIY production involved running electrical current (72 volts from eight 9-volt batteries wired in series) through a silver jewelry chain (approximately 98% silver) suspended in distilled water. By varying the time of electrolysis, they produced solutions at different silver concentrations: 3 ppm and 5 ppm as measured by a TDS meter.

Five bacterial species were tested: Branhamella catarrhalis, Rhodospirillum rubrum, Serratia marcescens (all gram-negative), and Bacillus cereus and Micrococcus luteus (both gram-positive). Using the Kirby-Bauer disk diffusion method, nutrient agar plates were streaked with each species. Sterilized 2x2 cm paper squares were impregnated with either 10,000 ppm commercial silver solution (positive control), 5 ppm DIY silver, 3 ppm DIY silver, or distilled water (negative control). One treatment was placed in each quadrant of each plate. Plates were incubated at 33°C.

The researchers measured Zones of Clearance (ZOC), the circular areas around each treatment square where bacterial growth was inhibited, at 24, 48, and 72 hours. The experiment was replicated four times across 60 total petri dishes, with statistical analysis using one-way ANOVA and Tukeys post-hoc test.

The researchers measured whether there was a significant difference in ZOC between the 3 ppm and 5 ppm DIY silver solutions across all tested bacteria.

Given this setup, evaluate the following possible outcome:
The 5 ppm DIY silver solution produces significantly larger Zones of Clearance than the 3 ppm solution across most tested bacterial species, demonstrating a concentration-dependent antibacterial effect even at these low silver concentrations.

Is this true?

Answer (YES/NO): NO